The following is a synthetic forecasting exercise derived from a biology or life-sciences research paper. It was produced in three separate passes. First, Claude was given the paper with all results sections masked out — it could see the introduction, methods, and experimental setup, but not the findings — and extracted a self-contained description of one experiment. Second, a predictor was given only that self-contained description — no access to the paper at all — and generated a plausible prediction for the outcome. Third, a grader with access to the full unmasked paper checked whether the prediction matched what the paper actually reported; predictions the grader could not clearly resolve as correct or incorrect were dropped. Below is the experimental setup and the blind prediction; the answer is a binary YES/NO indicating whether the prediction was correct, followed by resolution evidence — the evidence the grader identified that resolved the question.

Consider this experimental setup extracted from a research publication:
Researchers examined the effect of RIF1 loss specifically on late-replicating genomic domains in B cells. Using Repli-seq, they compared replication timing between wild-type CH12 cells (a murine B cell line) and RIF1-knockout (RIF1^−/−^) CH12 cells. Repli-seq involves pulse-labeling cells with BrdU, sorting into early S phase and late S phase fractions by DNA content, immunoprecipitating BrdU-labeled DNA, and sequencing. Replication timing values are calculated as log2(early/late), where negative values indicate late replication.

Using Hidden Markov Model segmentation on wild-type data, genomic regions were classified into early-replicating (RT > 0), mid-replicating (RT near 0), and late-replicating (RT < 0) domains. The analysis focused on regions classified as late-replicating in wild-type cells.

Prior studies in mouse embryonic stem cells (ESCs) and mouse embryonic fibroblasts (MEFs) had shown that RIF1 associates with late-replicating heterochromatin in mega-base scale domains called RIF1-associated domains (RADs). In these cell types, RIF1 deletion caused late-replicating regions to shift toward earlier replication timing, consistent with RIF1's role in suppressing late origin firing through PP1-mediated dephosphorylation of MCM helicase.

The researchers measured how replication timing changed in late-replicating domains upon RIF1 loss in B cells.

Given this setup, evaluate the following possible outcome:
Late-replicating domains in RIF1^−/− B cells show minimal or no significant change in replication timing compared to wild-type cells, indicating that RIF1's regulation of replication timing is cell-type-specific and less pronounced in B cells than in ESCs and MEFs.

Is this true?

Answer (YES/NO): YES